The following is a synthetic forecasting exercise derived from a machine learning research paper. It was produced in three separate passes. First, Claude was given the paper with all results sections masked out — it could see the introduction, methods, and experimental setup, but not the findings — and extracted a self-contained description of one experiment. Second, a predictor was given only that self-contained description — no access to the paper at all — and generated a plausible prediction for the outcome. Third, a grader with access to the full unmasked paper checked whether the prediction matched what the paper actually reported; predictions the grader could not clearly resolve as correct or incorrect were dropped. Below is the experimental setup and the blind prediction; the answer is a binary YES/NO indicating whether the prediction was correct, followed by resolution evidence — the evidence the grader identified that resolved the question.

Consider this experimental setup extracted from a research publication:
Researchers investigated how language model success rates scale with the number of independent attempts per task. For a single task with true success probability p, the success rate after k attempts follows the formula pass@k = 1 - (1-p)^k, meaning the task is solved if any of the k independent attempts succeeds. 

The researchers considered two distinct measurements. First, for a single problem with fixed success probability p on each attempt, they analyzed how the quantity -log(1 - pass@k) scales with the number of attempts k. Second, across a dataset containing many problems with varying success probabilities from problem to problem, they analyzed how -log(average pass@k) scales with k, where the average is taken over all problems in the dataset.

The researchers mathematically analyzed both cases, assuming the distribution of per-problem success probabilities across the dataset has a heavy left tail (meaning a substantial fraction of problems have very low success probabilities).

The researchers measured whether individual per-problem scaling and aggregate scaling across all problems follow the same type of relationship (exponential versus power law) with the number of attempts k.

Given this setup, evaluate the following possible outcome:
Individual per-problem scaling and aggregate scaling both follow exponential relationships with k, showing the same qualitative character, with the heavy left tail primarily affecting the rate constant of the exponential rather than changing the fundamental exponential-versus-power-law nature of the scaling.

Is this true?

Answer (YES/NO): NO